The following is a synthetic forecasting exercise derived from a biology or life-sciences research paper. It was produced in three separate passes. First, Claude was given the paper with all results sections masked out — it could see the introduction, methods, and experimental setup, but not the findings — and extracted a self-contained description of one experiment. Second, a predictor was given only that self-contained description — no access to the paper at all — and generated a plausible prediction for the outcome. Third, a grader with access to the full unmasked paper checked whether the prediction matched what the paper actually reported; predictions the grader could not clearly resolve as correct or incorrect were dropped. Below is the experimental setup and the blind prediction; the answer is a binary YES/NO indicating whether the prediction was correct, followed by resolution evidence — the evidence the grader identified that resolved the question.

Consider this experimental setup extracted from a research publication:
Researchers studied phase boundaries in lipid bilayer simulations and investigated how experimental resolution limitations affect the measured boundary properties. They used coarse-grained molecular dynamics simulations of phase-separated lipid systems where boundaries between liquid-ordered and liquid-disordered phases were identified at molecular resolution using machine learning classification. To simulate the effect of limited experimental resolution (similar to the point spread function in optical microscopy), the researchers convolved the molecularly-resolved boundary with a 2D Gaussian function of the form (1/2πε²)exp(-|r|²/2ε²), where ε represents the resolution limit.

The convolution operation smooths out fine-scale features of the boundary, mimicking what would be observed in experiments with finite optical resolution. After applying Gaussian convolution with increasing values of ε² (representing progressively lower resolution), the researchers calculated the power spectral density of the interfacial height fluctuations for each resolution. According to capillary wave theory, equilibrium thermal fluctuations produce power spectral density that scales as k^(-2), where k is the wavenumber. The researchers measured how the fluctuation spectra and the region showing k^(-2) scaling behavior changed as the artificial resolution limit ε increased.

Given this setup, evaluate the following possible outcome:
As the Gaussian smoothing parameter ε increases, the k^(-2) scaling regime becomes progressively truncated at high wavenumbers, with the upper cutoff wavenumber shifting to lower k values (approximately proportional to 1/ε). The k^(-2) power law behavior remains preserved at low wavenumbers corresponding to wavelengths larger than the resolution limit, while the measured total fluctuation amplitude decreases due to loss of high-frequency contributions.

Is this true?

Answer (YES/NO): NO